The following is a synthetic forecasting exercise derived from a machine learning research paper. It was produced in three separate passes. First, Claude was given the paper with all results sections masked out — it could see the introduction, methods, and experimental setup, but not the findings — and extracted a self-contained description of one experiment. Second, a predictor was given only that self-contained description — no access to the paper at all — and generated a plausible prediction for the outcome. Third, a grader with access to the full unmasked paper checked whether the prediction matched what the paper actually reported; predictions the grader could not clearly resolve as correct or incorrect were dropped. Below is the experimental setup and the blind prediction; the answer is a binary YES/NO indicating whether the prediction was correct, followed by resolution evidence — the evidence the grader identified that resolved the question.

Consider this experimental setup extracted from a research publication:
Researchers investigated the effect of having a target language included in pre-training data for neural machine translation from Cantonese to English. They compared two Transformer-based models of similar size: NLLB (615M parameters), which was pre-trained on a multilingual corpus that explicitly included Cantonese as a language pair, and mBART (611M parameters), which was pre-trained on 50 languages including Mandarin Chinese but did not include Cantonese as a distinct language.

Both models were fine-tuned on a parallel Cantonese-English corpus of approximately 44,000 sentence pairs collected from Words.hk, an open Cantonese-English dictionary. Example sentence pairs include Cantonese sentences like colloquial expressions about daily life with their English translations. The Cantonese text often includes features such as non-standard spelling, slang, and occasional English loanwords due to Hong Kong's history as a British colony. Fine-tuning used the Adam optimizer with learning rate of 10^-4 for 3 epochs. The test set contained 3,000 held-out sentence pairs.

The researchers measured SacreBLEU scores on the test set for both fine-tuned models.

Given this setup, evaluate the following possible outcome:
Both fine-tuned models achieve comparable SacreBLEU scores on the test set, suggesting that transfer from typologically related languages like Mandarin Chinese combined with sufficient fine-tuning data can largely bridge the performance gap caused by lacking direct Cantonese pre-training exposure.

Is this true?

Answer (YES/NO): NO